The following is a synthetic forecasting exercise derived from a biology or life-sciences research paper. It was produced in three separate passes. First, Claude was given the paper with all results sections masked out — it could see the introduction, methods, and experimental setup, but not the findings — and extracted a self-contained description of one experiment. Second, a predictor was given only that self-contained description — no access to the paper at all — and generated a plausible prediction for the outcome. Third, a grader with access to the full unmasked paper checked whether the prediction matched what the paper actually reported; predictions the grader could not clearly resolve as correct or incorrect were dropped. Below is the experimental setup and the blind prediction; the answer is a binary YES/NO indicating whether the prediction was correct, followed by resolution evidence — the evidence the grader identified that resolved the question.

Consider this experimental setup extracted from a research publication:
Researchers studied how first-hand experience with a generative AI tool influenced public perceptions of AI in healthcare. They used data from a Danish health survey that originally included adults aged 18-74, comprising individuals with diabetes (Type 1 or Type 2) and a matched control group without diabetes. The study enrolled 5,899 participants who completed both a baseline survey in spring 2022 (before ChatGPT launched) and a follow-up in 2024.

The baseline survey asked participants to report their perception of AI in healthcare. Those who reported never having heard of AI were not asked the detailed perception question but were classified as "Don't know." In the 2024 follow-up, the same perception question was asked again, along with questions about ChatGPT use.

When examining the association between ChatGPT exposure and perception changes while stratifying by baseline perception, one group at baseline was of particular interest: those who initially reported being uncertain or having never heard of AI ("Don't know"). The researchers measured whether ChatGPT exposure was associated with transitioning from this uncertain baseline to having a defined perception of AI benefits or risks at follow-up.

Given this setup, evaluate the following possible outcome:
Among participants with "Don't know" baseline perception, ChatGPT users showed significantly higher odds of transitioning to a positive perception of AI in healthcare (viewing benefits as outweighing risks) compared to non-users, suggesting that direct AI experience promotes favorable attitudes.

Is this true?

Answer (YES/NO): YES